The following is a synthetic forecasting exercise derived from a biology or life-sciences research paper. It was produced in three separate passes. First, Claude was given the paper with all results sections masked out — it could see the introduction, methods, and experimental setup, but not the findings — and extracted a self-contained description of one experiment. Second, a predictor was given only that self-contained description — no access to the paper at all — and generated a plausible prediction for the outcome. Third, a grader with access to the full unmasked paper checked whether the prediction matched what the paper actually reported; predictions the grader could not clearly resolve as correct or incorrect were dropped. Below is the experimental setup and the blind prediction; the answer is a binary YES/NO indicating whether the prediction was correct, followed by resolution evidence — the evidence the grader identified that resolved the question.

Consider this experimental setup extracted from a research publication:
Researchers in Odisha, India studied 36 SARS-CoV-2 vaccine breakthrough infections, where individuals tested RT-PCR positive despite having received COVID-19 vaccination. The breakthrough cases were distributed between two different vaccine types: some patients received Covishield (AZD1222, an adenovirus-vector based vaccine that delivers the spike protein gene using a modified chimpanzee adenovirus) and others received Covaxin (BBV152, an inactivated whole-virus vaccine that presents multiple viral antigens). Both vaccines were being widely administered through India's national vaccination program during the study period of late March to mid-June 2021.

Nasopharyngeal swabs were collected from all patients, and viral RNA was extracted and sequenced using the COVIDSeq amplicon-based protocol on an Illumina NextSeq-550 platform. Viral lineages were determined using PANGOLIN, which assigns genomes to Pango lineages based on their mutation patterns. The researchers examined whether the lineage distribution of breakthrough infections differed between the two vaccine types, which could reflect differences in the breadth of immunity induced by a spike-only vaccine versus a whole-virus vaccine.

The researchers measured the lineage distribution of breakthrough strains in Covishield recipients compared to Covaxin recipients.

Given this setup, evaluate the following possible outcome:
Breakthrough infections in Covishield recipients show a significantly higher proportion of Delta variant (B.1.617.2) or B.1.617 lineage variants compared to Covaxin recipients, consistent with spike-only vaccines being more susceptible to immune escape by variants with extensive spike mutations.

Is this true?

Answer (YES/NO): NO